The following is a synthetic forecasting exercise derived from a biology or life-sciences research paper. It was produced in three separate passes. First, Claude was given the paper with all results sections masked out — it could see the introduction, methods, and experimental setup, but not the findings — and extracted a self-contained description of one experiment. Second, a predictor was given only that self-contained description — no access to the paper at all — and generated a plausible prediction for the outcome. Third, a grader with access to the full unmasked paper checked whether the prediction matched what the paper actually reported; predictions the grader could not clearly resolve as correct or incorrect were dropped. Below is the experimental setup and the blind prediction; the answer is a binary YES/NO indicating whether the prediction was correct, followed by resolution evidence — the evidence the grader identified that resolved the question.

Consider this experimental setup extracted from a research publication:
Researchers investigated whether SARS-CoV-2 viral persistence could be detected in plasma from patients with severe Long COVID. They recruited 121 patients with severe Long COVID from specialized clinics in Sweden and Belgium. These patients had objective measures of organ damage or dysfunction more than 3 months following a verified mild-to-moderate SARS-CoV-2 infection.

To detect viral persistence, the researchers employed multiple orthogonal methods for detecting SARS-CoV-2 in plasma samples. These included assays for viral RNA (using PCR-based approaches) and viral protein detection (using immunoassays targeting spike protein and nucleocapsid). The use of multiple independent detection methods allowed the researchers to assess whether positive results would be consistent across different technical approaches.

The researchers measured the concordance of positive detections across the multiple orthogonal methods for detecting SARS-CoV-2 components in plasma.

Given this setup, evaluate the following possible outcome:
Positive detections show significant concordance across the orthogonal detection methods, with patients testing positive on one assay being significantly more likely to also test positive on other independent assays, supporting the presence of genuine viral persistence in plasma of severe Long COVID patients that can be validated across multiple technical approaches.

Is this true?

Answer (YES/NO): NO